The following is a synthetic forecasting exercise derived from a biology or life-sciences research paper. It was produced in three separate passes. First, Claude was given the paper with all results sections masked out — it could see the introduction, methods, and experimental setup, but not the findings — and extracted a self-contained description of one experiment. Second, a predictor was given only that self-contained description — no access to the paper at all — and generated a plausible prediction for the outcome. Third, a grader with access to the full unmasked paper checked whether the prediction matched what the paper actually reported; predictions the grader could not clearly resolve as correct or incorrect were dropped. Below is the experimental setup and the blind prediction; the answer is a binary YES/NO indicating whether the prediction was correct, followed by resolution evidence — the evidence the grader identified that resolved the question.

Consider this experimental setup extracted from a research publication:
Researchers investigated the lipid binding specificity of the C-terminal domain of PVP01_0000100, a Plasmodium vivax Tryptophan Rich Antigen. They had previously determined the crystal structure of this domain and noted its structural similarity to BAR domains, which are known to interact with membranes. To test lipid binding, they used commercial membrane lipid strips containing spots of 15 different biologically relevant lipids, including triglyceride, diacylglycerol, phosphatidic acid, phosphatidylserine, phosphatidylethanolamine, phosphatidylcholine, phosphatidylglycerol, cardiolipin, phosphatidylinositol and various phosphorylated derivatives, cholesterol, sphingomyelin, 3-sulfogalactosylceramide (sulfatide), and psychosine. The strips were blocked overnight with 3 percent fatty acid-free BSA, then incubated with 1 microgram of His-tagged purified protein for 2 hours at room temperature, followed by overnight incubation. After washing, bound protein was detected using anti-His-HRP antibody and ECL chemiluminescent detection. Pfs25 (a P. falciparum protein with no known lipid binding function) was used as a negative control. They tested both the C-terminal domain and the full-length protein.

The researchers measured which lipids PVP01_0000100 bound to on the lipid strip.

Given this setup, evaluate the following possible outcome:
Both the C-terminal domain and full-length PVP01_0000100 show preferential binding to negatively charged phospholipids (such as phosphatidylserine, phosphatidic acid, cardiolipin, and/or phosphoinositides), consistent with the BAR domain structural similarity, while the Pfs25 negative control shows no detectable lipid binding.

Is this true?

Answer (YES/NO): NO